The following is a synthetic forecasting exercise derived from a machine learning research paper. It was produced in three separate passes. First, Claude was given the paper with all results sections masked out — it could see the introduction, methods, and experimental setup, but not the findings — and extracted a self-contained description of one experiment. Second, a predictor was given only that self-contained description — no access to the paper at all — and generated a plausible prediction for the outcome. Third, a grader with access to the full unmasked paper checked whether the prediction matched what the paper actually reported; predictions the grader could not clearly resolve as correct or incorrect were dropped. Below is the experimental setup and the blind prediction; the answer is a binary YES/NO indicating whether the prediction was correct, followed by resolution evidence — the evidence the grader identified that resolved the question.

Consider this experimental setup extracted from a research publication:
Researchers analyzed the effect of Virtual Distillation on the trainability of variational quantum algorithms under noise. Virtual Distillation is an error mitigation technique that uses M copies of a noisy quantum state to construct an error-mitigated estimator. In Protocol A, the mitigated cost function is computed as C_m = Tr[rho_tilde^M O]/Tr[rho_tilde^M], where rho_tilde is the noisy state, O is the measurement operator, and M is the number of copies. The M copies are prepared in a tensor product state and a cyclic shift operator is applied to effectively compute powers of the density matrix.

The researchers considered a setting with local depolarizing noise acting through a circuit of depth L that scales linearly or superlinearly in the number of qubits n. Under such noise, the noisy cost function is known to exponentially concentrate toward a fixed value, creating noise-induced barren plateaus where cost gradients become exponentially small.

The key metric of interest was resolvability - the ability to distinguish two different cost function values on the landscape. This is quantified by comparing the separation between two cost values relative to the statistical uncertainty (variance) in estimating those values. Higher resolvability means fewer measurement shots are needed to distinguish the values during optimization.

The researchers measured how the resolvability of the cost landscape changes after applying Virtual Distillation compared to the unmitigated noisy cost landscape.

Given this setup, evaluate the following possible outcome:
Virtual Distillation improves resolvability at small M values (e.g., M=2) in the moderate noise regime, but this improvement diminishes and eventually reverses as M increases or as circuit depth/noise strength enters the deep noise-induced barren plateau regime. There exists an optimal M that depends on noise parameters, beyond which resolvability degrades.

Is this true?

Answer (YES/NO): NO